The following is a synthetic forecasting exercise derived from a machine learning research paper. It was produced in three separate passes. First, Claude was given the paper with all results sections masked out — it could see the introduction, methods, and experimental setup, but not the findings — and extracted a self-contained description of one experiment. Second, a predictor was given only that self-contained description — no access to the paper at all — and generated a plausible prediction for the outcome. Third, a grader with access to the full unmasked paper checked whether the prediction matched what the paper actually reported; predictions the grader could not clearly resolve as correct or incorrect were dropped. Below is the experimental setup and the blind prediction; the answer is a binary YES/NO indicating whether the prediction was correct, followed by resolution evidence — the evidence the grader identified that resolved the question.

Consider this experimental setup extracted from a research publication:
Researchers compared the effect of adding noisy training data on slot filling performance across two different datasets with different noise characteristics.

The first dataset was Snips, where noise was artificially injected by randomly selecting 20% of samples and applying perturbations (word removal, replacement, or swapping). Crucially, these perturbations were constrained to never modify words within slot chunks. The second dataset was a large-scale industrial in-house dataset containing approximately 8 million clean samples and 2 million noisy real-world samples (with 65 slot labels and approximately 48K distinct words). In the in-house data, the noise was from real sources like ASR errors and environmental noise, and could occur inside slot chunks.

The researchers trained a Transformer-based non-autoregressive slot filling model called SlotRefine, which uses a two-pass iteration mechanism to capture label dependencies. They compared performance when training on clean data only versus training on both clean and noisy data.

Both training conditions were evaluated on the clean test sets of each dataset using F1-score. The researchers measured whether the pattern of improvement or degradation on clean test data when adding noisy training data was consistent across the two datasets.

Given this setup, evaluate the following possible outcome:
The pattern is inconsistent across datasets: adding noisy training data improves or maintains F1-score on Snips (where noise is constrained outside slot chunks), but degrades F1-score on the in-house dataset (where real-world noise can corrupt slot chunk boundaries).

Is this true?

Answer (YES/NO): YES